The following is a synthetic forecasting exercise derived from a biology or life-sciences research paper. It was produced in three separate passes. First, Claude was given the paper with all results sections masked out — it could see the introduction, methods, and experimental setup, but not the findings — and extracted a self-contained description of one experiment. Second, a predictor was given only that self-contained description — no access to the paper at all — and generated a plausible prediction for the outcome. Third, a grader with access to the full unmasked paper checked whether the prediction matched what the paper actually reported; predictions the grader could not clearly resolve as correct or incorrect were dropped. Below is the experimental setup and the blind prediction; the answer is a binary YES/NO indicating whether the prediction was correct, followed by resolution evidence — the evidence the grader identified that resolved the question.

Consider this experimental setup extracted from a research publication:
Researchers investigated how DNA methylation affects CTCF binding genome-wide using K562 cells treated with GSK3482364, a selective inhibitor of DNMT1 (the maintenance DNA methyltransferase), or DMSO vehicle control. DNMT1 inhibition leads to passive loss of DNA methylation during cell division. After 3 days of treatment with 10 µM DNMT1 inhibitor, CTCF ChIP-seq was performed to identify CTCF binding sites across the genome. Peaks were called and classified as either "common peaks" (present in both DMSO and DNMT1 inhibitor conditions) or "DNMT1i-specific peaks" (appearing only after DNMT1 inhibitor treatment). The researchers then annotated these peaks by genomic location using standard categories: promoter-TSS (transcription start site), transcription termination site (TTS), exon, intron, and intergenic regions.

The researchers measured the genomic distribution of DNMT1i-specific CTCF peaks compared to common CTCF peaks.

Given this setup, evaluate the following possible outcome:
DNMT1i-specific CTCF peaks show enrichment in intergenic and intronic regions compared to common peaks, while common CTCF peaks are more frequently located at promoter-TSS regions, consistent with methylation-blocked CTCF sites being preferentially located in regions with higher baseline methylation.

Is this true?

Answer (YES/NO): NO